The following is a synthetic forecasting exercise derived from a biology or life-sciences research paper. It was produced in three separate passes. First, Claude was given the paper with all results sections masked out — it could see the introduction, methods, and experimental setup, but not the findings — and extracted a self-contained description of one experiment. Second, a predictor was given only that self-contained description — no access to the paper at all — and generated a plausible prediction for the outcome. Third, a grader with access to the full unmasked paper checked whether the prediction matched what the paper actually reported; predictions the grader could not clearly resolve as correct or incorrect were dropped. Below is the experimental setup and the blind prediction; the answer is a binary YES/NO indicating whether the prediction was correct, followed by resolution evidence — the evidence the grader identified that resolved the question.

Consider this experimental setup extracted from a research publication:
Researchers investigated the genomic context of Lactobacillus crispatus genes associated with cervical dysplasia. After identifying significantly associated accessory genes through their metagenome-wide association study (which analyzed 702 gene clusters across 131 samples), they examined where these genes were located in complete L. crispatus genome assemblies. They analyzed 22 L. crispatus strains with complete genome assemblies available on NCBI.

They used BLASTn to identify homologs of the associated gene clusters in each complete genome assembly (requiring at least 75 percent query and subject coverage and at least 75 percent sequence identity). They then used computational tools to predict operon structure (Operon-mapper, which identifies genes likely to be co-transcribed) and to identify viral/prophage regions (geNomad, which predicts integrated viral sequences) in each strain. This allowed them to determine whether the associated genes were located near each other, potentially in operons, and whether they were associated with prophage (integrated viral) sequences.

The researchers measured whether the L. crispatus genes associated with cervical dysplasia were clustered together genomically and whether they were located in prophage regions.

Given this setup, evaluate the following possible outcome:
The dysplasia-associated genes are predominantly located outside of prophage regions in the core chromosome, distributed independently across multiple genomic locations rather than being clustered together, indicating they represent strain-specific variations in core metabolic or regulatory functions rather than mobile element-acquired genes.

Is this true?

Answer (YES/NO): NO